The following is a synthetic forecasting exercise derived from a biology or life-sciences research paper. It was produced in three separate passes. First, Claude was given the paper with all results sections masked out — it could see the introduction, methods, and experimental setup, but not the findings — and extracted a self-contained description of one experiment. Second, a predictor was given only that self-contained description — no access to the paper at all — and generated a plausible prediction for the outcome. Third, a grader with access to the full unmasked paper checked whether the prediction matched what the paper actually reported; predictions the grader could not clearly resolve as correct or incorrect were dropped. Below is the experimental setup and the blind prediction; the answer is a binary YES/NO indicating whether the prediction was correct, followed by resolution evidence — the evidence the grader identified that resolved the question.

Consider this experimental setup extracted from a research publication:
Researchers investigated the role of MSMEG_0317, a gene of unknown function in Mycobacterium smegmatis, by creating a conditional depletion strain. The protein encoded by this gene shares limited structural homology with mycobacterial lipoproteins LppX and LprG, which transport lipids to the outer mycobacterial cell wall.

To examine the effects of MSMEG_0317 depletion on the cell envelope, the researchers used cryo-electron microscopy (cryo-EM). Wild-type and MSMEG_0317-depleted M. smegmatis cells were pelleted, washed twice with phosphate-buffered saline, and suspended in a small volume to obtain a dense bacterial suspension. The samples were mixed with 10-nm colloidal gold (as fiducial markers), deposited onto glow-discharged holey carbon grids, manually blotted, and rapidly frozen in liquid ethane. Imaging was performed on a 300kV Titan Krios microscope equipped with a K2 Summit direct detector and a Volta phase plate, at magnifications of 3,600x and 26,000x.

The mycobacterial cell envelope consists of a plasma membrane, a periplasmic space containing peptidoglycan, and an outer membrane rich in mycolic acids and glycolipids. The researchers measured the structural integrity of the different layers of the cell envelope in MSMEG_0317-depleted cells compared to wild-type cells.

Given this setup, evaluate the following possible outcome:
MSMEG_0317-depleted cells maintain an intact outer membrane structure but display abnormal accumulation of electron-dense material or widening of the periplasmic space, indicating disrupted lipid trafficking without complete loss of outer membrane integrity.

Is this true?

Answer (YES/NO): NO